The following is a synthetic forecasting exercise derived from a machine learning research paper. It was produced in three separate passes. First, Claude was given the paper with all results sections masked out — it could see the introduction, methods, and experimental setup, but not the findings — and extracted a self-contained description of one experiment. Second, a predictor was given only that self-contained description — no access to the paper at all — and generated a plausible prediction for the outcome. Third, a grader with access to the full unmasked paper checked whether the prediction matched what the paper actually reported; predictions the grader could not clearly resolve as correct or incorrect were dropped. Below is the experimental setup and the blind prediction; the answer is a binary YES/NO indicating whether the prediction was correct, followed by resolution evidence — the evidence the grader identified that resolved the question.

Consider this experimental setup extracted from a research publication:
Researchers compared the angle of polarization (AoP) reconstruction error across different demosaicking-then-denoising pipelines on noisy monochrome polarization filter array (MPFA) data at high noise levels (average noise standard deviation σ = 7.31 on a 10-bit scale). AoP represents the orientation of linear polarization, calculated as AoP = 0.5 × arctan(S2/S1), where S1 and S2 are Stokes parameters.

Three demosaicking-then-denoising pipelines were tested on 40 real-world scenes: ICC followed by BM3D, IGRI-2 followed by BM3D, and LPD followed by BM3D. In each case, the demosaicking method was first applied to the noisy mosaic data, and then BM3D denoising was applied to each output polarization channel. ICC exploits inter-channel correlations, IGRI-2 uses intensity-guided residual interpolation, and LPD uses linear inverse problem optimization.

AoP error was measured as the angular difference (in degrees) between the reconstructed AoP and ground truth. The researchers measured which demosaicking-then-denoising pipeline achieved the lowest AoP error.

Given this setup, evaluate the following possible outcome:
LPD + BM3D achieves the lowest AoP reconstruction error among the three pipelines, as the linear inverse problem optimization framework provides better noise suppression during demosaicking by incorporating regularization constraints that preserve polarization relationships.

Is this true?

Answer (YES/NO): NO